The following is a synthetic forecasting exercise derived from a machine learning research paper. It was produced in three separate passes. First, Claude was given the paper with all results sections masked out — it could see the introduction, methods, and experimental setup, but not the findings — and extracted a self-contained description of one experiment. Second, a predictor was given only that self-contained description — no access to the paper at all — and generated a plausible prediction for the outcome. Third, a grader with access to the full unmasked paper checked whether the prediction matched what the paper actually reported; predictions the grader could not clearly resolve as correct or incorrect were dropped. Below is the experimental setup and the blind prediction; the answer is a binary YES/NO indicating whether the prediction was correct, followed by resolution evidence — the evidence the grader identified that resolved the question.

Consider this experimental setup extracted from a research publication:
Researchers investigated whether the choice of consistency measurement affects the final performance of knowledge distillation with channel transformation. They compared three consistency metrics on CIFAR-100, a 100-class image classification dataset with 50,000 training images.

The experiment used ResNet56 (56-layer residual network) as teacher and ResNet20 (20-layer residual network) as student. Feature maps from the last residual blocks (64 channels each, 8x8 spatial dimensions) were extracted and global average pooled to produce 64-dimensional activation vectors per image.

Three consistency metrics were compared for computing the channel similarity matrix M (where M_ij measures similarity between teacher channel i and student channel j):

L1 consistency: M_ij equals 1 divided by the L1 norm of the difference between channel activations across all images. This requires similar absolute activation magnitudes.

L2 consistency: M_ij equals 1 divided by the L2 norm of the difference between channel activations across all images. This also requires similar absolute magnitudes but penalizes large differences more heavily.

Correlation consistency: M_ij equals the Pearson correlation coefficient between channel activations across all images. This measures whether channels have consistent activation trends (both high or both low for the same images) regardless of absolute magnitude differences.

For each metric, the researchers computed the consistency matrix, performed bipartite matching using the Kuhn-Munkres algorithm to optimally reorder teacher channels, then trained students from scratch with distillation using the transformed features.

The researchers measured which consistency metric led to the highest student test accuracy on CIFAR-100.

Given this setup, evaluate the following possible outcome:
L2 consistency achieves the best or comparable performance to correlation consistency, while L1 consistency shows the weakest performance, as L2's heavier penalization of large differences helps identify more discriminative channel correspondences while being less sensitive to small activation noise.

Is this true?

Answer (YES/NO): YES